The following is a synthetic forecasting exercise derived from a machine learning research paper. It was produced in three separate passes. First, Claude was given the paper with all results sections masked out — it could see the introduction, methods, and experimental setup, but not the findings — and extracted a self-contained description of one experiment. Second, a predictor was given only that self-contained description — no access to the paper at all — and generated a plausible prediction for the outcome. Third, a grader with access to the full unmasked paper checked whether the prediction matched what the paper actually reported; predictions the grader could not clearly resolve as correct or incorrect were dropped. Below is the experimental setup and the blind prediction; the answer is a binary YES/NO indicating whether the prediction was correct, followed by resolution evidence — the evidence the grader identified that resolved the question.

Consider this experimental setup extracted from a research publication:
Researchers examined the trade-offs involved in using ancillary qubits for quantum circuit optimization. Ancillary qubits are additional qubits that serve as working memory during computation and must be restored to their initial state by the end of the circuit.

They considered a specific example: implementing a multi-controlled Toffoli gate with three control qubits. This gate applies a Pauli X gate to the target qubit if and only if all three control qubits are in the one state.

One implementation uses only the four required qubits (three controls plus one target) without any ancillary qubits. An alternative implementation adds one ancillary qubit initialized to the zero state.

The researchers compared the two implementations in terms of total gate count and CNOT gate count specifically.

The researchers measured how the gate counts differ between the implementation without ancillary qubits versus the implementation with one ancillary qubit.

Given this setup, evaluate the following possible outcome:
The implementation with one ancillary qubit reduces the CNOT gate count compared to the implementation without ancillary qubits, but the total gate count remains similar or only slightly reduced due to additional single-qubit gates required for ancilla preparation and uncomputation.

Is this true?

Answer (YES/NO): NO